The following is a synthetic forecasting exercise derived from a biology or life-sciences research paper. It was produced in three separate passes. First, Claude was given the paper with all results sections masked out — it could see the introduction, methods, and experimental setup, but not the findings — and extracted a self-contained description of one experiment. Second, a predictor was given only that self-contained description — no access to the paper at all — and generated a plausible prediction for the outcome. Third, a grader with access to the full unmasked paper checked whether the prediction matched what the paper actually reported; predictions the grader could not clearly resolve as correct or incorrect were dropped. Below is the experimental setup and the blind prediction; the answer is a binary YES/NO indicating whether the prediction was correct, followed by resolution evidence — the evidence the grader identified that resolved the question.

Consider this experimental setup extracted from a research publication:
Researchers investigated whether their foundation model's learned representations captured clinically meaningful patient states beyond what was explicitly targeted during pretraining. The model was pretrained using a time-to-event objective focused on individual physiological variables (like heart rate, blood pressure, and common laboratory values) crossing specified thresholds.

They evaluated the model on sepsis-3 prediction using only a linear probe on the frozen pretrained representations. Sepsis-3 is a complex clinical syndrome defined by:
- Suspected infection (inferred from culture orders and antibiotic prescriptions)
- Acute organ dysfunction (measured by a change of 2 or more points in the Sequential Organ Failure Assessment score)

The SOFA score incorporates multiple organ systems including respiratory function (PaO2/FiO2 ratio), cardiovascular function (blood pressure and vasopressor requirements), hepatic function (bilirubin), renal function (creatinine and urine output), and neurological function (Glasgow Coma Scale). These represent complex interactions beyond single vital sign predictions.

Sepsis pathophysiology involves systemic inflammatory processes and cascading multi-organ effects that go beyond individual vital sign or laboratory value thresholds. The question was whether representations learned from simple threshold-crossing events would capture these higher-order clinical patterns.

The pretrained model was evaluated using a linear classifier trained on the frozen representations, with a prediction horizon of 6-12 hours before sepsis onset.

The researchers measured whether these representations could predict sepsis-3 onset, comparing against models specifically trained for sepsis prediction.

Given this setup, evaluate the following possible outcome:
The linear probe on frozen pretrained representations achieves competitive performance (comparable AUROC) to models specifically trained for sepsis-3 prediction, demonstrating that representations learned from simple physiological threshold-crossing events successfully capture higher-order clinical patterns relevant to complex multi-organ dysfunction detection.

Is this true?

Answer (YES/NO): NO